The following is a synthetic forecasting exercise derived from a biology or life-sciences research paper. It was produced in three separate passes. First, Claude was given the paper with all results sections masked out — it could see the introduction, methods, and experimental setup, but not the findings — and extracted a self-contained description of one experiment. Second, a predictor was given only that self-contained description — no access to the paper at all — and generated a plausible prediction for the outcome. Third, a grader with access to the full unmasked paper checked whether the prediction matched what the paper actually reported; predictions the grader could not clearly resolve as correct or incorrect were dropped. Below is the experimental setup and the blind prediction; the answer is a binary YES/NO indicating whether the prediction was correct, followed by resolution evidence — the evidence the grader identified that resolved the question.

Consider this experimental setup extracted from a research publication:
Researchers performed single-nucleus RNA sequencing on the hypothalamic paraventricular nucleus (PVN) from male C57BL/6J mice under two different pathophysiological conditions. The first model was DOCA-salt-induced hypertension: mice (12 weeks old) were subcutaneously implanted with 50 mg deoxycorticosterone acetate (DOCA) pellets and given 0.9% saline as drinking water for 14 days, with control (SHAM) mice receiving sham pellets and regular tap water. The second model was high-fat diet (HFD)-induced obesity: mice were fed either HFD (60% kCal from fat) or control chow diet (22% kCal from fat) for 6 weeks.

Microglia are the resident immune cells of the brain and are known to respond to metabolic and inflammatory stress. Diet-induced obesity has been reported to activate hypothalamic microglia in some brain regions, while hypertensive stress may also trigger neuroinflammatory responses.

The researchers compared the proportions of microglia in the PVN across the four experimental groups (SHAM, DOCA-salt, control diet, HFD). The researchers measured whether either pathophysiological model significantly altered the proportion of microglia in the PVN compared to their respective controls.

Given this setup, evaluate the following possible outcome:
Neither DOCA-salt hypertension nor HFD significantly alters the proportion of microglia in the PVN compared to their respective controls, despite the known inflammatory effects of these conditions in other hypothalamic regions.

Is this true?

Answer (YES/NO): YES